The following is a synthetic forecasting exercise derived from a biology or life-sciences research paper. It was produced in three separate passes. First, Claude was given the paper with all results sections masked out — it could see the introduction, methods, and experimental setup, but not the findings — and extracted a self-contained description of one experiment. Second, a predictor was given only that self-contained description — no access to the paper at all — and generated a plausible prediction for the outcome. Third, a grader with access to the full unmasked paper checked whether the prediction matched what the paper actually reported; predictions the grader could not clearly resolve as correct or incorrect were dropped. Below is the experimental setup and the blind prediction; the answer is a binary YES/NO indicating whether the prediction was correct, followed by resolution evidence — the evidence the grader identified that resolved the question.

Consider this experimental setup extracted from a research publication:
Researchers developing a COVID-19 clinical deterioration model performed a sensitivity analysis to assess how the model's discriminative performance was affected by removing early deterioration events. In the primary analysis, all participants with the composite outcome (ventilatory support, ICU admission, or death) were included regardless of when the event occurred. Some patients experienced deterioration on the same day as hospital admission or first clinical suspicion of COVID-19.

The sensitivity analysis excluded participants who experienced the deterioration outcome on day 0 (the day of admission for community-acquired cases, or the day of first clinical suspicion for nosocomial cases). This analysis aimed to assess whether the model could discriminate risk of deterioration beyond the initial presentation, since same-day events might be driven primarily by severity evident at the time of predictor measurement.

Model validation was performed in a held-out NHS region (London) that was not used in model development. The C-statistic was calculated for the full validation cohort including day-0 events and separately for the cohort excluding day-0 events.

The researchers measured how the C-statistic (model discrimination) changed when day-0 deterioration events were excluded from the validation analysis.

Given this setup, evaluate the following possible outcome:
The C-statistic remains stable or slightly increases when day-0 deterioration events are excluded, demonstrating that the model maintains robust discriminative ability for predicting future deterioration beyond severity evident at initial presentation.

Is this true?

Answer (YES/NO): NO